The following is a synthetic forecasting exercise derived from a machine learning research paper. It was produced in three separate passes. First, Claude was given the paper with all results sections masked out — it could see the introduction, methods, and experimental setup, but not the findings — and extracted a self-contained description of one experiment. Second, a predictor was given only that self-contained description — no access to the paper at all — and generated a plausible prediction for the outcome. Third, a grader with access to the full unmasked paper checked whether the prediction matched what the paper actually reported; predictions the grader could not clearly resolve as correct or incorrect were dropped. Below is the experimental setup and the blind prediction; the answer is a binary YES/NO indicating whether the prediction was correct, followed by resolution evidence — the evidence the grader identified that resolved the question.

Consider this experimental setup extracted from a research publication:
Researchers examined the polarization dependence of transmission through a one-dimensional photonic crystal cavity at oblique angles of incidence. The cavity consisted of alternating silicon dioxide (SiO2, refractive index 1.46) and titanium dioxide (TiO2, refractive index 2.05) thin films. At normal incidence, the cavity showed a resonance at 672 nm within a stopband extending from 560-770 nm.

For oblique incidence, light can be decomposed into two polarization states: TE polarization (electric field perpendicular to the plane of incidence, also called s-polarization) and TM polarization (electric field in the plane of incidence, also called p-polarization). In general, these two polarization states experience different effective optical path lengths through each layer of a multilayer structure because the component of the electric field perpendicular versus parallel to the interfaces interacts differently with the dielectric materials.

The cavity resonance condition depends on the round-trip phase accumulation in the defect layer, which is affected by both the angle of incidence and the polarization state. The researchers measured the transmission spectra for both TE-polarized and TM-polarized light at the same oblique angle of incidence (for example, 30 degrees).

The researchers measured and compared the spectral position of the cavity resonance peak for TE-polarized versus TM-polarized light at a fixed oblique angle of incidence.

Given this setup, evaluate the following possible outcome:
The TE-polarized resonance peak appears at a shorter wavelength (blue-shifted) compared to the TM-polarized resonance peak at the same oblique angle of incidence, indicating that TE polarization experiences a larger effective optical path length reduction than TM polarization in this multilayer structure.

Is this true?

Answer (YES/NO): NO